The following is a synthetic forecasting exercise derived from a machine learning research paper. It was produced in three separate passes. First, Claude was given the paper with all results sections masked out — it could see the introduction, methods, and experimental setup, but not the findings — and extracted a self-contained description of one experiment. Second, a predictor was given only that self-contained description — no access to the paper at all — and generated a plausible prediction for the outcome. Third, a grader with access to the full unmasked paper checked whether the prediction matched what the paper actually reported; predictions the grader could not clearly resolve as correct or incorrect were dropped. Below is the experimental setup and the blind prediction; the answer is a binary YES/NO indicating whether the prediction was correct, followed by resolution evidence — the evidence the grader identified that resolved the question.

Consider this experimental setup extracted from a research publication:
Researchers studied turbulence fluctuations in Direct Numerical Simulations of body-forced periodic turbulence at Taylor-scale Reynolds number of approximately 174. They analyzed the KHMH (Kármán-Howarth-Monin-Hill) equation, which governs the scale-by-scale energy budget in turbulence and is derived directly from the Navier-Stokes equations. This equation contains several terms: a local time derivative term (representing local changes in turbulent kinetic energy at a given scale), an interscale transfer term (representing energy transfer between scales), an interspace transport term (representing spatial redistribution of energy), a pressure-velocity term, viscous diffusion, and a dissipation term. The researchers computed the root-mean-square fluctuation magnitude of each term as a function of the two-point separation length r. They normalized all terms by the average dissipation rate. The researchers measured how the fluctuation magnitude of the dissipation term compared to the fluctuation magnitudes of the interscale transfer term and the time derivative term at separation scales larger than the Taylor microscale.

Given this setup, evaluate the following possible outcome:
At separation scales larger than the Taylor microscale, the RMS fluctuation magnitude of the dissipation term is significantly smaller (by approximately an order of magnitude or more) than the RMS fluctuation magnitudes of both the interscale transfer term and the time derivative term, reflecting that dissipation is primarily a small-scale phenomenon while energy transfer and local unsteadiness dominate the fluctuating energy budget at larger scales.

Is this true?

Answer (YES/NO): YES